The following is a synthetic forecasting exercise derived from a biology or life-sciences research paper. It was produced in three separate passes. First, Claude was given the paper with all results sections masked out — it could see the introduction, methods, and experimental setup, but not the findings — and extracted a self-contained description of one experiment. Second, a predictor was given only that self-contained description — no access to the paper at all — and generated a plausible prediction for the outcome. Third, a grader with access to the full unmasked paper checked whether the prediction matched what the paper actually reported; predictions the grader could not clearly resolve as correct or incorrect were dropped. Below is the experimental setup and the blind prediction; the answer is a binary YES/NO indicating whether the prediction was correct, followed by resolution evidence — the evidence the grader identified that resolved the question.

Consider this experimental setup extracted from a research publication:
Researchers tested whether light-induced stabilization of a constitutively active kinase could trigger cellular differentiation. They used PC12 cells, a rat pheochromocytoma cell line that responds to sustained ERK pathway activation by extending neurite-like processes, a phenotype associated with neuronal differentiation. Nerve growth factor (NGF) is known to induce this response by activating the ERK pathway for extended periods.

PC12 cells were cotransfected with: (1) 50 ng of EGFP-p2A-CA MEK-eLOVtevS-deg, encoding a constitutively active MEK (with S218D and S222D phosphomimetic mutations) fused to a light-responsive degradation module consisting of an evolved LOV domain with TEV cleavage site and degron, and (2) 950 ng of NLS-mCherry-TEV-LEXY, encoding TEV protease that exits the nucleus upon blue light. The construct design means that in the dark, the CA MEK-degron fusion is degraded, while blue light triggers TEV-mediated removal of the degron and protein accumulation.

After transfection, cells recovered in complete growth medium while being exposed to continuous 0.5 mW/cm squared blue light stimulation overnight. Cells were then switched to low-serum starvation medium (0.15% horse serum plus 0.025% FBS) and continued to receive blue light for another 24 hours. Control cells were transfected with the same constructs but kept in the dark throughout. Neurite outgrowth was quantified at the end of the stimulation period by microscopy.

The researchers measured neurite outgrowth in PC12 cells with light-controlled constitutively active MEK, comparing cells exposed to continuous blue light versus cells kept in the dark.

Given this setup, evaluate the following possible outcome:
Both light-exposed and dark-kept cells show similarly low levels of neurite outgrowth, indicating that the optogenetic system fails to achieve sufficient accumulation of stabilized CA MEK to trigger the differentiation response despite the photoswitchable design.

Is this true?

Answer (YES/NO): NO